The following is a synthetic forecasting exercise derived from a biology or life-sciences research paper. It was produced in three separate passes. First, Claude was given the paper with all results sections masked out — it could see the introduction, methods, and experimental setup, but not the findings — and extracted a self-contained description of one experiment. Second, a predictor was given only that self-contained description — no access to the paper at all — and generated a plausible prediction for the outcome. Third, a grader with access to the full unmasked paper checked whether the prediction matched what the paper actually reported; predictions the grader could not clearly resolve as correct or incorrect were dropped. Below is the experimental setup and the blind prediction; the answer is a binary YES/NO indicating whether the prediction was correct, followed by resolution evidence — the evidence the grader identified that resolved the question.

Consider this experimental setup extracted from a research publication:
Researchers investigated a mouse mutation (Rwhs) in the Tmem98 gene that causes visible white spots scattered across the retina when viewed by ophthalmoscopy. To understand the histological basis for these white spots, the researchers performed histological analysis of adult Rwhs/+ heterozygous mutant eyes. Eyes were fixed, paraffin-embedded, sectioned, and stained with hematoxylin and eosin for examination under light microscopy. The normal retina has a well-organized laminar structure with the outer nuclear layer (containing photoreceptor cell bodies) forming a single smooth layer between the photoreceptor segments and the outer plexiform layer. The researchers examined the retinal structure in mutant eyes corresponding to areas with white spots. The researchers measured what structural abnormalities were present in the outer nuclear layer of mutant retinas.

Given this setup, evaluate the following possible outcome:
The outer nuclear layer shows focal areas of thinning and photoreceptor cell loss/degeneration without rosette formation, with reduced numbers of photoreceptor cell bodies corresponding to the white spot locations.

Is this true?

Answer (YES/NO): NO